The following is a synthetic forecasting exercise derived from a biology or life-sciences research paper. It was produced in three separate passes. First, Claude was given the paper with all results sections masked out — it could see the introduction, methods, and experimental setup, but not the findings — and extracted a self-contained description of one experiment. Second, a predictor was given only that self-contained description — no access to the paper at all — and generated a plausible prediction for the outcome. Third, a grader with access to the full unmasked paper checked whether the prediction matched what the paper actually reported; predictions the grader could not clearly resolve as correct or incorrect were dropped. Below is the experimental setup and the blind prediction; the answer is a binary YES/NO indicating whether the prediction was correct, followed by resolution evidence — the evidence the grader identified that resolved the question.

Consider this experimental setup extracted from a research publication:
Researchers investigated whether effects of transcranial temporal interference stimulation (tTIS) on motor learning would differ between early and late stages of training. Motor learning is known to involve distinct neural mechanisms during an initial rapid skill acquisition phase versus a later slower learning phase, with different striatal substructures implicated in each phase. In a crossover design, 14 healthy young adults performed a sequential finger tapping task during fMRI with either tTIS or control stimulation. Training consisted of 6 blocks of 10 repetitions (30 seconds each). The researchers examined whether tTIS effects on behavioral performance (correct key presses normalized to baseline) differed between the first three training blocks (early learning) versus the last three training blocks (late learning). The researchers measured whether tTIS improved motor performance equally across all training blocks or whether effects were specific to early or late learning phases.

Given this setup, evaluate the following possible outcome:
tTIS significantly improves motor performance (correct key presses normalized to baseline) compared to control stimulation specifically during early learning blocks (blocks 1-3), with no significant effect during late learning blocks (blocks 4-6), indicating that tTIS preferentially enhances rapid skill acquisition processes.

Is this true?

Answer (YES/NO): NO